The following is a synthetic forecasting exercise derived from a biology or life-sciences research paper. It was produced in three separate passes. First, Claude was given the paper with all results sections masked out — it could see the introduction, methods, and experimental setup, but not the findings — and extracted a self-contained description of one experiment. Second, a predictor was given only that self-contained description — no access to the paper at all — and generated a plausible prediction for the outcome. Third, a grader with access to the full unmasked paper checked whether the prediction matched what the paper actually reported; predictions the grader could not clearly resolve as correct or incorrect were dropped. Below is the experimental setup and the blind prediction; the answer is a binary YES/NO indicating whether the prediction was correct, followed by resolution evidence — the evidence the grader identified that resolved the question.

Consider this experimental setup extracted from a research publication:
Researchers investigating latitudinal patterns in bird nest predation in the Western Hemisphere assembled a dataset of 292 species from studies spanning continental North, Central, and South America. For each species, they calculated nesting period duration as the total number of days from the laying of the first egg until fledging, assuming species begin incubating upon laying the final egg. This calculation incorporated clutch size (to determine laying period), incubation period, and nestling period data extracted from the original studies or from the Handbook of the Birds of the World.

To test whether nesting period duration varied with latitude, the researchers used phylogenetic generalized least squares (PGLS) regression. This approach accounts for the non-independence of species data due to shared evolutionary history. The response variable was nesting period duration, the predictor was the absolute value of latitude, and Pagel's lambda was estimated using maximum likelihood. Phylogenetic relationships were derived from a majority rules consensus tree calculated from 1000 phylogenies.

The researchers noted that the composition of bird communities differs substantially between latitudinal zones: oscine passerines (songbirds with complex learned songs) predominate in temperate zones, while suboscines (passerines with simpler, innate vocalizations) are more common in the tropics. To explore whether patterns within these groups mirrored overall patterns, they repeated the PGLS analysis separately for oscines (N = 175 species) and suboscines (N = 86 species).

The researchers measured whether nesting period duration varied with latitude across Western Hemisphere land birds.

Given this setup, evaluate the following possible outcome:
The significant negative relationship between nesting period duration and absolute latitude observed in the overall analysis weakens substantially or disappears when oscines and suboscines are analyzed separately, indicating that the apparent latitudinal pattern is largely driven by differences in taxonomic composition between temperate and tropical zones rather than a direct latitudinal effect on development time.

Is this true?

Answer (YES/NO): NO